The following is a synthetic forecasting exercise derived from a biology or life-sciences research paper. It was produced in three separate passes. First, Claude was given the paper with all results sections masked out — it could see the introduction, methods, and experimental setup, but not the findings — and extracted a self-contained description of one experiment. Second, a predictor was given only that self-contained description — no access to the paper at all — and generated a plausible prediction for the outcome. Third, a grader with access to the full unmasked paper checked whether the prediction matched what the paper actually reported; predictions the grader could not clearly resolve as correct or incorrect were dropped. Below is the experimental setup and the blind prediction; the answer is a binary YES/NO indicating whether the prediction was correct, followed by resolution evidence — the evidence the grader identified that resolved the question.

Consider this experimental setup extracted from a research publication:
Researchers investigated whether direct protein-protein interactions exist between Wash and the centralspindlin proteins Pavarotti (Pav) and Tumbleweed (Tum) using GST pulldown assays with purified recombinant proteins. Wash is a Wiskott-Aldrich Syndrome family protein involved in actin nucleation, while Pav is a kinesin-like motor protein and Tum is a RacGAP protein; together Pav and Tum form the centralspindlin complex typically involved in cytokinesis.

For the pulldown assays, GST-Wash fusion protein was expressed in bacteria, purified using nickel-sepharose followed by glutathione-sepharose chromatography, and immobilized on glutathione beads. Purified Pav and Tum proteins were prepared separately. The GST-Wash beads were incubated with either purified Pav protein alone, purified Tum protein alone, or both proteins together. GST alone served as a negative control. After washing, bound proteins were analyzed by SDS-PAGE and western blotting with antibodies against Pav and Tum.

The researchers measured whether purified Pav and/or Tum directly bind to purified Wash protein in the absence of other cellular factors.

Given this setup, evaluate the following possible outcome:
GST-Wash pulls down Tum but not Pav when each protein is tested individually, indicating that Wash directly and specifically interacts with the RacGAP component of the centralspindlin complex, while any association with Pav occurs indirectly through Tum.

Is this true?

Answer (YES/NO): NO